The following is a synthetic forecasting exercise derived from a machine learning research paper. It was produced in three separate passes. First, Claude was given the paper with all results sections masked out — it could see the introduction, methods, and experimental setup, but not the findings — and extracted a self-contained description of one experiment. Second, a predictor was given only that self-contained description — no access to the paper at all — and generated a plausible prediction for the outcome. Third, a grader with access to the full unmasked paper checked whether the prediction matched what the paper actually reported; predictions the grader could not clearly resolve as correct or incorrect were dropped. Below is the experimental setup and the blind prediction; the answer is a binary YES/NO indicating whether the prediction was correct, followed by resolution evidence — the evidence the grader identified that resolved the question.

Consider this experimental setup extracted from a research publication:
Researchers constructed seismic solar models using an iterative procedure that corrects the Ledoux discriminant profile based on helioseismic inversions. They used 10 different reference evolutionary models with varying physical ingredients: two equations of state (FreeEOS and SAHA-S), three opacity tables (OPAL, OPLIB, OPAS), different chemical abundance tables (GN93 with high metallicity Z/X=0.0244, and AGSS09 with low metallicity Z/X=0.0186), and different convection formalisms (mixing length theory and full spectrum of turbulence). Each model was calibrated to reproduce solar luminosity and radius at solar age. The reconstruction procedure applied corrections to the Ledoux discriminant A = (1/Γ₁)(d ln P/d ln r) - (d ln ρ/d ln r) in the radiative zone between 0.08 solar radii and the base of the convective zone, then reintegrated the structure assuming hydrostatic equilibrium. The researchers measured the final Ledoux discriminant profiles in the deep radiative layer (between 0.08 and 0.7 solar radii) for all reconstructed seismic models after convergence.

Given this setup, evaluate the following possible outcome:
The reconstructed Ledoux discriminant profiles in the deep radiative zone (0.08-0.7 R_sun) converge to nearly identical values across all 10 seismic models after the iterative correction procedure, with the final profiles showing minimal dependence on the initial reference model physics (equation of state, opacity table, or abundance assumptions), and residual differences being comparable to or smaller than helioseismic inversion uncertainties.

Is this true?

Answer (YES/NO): YES